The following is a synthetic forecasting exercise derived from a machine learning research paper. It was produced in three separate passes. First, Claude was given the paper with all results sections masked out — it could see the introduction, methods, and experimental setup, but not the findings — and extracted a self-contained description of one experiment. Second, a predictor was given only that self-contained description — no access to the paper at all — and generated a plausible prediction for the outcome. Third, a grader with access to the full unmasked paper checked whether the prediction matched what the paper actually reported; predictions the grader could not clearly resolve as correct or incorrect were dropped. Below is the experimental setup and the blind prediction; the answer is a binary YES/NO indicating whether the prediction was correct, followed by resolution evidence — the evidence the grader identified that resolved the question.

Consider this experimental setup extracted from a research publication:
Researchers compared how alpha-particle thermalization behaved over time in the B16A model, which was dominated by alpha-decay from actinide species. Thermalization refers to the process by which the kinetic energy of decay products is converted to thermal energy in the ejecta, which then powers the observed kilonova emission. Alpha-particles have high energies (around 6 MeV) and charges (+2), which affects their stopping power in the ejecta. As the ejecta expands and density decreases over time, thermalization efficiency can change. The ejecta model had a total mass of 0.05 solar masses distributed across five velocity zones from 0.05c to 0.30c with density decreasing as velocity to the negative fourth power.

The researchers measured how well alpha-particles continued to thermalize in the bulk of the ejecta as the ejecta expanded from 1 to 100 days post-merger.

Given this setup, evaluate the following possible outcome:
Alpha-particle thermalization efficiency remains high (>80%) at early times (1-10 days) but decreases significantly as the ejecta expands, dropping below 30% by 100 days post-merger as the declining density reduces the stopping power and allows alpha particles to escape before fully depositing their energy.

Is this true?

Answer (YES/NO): NO